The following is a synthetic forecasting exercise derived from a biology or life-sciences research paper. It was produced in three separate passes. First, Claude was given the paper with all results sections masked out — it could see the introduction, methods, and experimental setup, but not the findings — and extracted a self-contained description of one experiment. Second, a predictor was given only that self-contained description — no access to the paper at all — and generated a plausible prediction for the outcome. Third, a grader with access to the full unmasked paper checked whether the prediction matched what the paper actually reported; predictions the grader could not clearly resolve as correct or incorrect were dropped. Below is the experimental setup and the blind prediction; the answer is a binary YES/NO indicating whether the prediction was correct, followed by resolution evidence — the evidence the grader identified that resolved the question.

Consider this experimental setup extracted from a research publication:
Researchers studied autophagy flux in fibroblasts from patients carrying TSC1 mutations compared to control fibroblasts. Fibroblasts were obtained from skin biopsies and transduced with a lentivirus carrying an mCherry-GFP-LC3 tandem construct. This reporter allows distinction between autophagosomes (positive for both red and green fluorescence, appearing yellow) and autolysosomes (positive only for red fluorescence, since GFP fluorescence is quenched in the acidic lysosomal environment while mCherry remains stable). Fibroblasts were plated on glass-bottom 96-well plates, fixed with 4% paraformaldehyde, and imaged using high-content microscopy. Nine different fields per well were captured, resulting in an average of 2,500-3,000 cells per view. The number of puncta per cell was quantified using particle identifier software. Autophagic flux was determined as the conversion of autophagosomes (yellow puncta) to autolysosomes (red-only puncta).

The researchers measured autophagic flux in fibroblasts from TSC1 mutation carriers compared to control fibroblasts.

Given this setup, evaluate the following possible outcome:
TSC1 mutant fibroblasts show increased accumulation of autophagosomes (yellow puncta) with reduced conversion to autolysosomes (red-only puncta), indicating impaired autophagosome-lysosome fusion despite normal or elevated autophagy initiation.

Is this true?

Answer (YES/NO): NO